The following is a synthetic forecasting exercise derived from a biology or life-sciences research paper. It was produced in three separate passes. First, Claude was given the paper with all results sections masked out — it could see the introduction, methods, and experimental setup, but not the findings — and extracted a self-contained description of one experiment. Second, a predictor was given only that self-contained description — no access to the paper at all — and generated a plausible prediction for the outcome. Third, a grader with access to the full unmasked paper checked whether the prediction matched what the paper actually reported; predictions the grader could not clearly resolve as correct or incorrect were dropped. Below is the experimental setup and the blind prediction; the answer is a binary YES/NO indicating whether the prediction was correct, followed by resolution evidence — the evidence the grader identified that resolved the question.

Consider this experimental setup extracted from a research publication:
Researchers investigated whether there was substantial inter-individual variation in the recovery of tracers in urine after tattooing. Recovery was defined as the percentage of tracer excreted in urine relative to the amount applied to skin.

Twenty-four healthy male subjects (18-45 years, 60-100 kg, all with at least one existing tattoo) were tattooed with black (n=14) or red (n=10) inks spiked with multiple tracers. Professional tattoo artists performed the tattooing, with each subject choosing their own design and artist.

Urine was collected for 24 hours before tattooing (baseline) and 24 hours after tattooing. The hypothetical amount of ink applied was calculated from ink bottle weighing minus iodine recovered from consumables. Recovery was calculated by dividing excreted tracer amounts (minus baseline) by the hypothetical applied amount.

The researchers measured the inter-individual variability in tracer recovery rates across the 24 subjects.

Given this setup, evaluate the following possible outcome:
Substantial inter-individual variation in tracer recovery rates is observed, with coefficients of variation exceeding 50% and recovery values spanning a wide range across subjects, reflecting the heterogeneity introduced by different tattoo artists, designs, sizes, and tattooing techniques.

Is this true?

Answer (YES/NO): YES